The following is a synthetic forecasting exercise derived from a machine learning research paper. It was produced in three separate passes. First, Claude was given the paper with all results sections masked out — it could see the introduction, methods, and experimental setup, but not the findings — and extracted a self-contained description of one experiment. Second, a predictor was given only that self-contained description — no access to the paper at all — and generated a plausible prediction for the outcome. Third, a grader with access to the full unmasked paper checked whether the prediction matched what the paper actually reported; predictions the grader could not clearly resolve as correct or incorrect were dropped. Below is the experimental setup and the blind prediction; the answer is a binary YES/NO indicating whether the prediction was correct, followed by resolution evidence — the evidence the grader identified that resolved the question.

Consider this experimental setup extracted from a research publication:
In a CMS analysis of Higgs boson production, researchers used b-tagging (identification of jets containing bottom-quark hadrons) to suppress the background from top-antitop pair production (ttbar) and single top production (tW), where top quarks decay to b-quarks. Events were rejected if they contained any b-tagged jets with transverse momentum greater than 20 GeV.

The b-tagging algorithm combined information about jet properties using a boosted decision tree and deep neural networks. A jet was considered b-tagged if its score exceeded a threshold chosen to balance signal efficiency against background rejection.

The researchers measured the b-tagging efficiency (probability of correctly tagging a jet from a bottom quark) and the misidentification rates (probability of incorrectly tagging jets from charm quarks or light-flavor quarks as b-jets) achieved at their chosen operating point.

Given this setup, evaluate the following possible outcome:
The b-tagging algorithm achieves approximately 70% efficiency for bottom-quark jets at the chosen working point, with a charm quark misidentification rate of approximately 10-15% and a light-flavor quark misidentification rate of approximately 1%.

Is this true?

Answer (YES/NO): NO